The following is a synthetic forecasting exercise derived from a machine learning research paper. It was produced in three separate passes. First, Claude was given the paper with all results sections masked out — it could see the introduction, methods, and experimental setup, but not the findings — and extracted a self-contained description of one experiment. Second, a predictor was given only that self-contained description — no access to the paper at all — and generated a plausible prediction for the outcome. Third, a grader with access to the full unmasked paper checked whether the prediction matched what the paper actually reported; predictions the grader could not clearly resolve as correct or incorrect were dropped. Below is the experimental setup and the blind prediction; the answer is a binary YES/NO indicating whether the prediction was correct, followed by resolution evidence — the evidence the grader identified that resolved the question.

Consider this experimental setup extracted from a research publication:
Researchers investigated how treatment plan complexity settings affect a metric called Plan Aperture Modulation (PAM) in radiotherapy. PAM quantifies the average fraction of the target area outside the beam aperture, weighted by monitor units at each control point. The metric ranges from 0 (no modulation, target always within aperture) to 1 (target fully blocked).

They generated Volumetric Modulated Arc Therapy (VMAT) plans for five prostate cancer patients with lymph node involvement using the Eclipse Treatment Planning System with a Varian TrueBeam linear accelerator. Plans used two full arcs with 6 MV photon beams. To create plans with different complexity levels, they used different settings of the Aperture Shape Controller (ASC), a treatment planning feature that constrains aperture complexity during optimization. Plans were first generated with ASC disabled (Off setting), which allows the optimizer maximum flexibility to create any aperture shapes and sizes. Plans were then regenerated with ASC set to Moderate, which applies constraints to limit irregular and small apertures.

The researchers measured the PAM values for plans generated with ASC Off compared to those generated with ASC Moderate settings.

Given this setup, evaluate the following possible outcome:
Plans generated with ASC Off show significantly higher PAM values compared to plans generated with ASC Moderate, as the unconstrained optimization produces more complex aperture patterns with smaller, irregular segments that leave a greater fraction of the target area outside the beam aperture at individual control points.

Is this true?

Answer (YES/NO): YES